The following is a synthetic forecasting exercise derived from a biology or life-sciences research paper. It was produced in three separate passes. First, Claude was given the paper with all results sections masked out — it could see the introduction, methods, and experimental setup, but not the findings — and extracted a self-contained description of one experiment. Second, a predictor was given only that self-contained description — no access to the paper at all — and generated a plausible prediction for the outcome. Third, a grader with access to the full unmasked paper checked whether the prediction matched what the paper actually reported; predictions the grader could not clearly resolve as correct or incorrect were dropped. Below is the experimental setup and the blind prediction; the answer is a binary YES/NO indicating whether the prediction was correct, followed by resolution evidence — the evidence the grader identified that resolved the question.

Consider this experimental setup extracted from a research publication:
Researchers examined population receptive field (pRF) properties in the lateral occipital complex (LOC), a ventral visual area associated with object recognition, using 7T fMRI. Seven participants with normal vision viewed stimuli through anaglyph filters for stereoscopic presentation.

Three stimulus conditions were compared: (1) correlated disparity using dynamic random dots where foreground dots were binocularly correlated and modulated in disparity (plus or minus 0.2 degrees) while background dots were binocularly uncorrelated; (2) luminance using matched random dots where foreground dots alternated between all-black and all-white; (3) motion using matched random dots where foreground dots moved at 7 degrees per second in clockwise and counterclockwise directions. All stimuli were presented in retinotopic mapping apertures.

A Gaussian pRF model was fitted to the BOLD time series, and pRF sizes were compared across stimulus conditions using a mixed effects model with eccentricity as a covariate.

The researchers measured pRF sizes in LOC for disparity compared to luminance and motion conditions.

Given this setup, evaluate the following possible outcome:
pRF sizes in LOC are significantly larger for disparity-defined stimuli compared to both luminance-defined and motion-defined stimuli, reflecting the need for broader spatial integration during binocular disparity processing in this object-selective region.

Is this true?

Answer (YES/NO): YES